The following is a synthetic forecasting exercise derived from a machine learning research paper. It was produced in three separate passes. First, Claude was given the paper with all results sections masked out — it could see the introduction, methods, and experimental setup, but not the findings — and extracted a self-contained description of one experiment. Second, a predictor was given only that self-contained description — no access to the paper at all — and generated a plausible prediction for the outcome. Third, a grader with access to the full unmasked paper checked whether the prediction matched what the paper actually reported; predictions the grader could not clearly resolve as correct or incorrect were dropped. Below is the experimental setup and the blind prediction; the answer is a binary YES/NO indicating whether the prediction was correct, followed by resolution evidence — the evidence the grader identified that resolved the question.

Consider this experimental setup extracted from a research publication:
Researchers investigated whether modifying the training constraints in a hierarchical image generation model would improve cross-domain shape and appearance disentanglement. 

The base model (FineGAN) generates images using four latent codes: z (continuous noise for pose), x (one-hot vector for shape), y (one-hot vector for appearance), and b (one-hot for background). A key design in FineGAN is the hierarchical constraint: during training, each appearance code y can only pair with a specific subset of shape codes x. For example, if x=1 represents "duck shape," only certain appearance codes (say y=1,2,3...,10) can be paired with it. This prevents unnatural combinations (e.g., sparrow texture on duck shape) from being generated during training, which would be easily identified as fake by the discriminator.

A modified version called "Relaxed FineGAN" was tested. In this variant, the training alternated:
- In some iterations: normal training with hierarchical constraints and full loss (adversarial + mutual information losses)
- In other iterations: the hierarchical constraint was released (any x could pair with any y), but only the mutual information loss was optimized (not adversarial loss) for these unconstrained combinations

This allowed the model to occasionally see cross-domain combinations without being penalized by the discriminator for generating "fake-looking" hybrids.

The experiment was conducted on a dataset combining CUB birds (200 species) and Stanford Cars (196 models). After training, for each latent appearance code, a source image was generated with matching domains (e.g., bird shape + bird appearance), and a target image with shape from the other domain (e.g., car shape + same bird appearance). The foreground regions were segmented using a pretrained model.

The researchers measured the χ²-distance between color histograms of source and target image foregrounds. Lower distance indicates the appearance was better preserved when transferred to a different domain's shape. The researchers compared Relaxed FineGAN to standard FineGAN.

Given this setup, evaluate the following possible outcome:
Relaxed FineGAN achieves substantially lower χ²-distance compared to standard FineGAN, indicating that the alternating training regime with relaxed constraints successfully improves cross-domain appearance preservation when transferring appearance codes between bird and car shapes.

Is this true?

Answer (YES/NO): NO